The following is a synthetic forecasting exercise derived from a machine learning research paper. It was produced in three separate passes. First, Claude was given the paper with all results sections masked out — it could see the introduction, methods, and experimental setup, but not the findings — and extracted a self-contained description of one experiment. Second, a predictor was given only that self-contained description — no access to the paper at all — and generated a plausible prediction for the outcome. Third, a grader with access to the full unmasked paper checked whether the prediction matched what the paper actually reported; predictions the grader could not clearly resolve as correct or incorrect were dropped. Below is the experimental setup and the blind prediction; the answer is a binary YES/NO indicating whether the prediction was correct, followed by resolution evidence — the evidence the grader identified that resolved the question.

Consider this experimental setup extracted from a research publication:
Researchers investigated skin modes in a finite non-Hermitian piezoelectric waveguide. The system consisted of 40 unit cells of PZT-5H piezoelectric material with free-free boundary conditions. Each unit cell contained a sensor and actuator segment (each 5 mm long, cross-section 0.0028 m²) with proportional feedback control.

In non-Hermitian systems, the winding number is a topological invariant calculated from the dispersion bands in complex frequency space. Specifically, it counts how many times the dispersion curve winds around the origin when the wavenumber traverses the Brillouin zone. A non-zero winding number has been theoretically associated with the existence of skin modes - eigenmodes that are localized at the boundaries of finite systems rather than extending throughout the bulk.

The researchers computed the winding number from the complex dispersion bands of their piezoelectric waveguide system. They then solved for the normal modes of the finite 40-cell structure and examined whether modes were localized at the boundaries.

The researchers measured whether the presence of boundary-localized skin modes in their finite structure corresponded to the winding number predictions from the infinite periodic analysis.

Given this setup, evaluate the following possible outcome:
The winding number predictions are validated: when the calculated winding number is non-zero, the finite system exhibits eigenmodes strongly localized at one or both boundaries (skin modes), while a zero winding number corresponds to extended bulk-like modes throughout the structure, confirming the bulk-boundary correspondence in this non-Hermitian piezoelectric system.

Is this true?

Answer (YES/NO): YES